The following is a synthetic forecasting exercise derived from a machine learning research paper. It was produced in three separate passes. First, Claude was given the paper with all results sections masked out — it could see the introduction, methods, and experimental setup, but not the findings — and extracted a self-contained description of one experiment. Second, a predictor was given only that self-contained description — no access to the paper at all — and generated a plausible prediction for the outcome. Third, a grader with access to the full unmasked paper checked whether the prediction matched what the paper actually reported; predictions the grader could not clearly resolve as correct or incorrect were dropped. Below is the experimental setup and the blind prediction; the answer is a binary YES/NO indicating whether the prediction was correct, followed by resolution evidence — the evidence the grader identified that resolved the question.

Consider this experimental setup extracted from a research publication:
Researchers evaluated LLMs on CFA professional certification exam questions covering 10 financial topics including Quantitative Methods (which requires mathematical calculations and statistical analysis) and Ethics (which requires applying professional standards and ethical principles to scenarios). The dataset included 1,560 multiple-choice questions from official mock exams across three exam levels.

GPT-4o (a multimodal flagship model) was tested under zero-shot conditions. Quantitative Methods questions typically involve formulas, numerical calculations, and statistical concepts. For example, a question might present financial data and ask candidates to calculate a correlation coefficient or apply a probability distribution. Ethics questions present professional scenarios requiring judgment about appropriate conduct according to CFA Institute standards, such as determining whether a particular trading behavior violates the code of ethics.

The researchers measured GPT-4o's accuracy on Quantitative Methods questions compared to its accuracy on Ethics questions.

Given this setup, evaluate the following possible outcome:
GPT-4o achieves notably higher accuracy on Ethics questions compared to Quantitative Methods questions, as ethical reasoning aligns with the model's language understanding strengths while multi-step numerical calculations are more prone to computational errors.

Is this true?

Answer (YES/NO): NO